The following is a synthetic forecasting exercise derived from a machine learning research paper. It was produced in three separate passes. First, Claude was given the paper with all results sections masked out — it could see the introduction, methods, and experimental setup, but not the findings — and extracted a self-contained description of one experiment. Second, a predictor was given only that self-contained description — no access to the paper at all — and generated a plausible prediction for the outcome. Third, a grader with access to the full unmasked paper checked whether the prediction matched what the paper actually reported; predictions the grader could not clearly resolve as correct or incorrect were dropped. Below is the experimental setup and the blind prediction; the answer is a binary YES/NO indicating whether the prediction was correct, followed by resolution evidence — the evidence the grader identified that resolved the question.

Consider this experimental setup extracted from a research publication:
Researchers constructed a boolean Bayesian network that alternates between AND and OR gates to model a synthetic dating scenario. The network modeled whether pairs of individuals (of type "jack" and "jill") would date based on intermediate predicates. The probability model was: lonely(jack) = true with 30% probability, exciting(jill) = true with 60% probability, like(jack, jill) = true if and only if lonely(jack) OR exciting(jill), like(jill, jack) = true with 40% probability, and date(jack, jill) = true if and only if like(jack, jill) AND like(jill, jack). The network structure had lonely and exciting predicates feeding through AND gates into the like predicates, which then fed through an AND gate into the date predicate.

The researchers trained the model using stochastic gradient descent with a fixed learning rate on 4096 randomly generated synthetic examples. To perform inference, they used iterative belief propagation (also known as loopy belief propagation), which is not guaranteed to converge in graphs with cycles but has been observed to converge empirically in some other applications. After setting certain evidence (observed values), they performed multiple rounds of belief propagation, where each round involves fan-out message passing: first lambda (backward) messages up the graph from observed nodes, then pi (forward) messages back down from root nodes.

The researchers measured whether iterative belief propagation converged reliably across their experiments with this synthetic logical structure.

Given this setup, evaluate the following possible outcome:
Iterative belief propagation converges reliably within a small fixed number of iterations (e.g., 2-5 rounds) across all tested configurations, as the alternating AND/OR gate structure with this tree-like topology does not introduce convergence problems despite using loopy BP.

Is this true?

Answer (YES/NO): NO